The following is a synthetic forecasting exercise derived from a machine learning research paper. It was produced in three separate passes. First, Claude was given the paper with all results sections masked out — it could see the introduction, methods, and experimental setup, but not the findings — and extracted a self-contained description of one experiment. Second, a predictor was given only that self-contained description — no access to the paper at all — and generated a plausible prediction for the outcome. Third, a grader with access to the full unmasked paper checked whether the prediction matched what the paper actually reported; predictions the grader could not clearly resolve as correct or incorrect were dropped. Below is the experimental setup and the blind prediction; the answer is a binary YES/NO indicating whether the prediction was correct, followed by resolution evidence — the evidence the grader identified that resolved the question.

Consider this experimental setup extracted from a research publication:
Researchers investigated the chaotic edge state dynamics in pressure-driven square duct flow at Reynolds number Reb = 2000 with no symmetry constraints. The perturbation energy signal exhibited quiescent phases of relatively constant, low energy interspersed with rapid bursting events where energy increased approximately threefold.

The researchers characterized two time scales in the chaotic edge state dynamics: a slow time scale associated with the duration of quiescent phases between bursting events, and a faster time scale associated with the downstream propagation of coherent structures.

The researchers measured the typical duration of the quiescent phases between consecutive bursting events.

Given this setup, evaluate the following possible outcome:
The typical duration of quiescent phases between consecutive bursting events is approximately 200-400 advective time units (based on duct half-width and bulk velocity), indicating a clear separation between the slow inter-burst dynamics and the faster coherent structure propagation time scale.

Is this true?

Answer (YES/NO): NO